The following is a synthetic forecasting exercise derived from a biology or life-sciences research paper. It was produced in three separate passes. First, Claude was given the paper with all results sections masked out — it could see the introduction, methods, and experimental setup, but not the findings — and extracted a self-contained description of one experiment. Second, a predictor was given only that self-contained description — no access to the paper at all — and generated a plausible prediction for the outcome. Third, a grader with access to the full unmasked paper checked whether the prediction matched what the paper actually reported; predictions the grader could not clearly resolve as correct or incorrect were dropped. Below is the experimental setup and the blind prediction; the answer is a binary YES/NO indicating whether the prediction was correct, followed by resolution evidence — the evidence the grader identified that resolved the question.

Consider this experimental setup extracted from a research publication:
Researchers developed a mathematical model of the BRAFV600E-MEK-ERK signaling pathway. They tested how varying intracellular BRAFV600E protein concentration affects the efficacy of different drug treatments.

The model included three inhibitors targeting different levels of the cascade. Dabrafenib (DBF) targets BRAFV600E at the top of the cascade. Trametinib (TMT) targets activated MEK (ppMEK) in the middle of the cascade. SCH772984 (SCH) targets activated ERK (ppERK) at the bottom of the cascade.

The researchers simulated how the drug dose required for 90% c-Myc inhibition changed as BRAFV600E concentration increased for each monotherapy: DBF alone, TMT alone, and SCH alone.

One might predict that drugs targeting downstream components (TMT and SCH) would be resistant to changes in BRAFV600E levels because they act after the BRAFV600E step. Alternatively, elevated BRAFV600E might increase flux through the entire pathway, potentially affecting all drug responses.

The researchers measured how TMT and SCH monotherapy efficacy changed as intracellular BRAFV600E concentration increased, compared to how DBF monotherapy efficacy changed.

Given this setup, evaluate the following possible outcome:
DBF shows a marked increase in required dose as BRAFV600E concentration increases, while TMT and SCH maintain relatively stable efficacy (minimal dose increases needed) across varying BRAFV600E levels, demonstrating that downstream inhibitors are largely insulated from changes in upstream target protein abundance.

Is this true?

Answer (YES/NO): YES